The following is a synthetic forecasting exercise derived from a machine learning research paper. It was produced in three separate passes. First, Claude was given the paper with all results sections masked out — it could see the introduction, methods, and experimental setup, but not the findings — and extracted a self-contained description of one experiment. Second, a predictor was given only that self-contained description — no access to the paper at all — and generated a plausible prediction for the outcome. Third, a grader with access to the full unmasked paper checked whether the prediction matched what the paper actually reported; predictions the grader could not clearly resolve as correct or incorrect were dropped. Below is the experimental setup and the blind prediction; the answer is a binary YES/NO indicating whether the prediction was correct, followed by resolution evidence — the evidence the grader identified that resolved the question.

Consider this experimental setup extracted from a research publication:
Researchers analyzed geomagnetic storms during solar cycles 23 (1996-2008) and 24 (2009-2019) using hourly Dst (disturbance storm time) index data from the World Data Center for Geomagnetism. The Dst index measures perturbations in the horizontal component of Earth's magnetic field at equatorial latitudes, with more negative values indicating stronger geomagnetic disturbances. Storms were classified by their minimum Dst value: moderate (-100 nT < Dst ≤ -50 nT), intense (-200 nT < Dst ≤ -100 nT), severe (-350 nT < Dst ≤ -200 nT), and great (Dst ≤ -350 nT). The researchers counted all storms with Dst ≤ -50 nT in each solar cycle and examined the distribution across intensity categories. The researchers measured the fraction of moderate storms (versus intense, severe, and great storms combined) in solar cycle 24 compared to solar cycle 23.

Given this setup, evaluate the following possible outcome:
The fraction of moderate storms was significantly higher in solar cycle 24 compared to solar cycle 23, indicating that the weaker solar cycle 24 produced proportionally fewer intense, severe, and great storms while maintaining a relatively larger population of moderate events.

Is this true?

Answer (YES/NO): YES